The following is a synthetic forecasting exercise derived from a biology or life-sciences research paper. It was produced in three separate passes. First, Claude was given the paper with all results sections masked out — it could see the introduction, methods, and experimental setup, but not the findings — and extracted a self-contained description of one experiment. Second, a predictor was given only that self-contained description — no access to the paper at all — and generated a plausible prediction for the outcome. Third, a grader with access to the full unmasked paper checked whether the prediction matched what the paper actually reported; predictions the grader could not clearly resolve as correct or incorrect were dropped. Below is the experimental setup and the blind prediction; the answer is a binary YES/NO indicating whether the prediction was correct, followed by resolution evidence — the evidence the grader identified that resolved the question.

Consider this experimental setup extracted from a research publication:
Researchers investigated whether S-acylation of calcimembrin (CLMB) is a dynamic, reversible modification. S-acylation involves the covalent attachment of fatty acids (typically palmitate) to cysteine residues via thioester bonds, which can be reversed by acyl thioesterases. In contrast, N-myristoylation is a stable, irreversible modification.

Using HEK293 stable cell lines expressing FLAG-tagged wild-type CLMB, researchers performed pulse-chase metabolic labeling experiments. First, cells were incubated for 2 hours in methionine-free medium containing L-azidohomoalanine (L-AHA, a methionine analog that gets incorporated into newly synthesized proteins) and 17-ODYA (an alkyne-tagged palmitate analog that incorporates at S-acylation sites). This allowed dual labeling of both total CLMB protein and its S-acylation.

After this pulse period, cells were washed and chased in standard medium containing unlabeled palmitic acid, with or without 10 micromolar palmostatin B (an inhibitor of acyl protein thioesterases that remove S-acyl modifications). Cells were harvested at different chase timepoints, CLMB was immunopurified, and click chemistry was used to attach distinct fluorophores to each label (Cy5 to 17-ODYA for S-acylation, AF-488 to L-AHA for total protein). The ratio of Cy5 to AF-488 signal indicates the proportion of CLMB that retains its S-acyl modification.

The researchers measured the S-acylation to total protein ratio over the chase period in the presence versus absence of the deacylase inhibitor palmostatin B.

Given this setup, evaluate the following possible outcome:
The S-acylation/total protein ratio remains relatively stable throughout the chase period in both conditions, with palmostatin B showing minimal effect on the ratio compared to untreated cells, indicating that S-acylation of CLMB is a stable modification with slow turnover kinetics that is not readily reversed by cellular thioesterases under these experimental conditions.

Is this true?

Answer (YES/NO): NO